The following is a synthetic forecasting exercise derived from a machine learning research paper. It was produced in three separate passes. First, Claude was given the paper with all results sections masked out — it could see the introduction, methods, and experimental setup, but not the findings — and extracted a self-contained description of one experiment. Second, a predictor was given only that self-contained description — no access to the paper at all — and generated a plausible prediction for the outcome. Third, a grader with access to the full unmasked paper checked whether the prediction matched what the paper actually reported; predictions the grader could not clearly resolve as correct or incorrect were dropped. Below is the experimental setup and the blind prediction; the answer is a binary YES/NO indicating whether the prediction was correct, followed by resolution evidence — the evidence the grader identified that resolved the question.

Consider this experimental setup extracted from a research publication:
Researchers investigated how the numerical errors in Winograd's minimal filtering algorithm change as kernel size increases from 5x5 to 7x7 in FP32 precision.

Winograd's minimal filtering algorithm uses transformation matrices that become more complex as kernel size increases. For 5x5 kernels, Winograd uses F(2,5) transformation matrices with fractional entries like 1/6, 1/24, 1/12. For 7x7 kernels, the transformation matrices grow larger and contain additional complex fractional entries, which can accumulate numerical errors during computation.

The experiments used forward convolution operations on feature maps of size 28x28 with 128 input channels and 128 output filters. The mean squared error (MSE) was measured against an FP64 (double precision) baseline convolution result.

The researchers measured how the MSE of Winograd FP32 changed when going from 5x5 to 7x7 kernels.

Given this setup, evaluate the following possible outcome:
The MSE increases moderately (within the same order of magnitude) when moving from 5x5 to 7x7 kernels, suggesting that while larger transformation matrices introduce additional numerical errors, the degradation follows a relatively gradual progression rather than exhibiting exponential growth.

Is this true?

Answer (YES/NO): NO